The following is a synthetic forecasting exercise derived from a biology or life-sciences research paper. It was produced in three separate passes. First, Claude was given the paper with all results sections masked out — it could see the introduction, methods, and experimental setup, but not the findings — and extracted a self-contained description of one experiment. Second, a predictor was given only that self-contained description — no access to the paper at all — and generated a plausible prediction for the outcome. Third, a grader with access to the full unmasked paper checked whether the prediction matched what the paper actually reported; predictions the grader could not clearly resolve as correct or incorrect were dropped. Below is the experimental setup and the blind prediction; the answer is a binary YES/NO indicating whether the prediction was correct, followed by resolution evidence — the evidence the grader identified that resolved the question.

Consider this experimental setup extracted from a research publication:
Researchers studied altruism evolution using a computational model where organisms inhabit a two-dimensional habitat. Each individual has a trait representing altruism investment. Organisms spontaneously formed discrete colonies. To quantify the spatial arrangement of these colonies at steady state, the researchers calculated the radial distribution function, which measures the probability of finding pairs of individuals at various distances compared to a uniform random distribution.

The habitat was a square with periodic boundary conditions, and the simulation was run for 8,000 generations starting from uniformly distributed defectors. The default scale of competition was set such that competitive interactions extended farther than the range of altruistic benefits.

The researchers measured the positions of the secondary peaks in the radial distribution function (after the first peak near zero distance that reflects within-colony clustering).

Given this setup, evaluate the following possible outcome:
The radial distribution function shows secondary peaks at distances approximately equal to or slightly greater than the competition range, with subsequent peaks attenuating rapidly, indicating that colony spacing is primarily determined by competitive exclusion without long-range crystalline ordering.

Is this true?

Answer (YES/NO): NO